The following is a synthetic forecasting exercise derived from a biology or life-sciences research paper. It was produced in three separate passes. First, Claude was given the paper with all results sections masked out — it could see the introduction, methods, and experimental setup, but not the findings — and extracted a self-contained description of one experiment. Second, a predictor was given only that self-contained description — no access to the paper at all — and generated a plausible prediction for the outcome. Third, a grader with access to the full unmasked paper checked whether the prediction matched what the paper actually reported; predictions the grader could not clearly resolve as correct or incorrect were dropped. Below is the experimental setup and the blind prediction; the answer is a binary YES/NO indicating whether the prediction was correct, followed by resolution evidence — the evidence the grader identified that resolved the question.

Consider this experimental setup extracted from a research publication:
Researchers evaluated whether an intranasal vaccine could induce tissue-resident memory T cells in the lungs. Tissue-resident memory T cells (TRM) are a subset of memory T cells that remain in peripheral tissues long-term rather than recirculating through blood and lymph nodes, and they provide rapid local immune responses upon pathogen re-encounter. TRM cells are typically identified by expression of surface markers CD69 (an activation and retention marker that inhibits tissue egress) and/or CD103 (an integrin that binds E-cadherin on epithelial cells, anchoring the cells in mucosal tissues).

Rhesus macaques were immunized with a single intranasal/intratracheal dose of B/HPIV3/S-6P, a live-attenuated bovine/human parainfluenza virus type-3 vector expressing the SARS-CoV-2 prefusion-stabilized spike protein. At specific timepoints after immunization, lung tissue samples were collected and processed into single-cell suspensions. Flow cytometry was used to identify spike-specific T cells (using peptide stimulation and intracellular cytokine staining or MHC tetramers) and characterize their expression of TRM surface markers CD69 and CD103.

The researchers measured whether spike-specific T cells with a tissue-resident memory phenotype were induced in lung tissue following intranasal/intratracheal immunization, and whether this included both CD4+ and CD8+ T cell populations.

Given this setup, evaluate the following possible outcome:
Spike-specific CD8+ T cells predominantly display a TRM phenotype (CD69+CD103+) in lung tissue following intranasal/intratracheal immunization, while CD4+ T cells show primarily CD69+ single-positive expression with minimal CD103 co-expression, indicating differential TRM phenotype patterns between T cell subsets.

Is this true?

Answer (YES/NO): NO